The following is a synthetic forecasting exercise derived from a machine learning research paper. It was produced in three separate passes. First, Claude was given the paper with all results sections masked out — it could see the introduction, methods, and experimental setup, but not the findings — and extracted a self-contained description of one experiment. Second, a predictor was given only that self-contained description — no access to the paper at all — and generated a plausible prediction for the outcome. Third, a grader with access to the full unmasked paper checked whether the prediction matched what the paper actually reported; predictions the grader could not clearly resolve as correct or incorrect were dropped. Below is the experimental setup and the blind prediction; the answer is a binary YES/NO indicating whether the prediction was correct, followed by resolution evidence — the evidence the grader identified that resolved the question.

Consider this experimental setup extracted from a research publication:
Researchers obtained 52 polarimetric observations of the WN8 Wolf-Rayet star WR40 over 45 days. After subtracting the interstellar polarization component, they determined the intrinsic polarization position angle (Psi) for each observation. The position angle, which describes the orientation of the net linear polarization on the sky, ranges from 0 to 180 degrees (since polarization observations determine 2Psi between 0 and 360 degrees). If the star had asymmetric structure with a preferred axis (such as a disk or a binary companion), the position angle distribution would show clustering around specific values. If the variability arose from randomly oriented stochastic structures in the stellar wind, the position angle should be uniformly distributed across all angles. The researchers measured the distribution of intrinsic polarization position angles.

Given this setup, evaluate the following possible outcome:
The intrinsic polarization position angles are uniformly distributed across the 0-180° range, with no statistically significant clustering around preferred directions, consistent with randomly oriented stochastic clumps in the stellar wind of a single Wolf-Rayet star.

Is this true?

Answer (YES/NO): YES